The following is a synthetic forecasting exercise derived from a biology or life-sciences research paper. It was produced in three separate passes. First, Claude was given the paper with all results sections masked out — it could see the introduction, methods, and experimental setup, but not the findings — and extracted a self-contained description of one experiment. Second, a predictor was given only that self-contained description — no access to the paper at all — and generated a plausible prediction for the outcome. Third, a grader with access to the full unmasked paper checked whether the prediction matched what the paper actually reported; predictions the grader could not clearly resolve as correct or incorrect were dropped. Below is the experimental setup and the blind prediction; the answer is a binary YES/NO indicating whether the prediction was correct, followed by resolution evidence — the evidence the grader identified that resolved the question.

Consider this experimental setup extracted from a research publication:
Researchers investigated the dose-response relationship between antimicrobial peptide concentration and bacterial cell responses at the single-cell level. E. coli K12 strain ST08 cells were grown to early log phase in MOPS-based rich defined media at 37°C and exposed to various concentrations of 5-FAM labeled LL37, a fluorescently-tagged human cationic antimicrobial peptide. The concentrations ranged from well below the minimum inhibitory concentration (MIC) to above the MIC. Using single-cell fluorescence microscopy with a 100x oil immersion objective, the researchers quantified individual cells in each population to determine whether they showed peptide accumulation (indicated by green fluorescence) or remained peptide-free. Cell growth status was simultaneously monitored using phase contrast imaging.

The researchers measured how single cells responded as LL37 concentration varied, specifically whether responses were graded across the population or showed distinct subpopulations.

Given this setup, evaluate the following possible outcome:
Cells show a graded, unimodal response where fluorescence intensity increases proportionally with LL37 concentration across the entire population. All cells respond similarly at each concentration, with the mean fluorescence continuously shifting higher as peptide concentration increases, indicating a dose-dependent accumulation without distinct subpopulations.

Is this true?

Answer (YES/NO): NO